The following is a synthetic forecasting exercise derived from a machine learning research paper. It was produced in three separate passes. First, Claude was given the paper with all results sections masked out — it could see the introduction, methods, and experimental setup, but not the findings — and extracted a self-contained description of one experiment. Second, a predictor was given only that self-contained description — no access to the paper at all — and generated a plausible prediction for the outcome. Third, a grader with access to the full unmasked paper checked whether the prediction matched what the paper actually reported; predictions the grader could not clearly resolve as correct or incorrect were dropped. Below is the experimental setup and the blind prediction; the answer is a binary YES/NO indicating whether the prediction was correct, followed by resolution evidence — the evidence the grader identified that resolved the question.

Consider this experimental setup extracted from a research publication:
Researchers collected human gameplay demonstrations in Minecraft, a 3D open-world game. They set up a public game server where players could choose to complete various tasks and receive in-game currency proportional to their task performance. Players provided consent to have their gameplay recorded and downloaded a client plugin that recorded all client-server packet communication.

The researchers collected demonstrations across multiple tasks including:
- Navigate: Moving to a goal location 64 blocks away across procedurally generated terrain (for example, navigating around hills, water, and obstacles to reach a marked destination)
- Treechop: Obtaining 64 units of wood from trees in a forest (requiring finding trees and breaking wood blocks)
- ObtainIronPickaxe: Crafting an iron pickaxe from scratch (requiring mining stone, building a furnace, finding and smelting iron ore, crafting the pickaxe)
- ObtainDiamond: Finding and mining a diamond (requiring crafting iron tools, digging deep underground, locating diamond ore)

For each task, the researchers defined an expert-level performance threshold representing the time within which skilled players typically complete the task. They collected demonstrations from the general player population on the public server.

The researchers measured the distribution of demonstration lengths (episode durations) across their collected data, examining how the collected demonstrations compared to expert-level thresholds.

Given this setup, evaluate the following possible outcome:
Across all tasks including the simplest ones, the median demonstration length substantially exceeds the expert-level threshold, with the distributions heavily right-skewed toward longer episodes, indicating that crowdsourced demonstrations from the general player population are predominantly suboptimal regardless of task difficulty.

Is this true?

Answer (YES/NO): NO